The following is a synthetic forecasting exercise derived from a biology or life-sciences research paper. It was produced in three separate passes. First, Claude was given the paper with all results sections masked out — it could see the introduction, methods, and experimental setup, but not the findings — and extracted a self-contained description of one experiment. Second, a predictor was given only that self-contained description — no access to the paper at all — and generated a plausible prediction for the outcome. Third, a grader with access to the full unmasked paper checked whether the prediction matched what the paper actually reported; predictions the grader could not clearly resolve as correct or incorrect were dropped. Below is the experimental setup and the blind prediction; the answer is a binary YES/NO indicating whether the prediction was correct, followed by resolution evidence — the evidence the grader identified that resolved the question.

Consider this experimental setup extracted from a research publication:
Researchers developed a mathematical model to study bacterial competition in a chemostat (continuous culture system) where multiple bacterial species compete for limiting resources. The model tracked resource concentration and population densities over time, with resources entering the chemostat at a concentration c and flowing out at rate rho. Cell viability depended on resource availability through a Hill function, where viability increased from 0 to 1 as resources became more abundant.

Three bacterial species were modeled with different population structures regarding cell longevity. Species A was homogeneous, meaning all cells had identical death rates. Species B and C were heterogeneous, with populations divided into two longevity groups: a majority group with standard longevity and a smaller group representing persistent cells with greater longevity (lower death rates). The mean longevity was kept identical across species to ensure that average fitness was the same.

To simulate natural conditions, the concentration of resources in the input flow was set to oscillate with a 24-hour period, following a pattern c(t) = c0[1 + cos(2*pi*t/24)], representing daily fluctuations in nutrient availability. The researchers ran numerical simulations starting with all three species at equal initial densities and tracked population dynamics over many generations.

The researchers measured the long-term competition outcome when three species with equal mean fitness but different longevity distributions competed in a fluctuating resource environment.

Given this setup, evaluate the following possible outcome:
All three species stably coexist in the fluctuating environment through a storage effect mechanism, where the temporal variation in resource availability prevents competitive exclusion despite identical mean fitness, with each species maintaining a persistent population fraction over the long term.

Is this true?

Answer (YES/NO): NO